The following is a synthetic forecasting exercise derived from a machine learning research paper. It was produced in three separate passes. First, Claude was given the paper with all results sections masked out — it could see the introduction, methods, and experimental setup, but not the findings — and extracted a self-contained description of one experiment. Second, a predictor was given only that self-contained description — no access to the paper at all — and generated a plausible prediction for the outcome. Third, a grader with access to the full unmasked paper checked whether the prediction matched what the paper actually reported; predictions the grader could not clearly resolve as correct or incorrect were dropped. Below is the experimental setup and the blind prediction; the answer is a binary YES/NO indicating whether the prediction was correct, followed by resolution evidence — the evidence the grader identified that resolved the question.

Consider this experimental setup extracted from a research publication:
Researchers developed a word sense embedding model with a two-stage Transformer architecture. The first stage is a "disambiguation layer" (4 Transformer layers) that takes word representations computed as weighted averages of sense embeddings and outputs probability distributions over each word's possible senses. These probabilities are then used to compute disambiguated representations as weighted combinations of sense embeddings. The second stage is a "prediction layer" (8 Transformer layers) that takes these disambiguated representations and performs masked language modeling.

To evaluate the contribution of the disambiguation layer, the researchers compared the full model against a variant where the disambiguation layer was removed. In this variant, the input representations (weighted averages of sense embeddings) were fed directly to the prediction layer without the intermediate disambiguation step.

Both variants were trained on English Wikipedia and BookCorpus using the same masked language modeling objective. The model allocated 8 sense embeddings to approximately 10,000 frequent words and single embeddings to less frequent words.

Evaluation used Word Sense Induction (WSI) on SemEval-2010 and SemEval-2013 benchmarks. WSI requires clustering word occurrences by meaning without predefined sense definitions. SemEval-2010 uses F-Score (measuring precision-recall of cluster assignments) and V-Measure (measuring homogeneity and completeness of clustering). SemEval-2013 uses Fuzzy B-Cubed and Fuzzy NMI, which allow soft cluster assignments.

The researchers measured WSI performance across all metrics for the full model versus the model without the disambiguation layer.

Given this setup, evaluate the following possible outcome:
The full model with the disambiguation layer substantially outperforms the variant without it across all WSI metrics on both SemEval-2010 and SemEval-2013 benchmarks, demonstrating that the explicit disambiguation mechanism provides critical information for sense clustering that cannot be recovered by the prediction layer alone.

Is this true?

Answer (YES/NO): NO